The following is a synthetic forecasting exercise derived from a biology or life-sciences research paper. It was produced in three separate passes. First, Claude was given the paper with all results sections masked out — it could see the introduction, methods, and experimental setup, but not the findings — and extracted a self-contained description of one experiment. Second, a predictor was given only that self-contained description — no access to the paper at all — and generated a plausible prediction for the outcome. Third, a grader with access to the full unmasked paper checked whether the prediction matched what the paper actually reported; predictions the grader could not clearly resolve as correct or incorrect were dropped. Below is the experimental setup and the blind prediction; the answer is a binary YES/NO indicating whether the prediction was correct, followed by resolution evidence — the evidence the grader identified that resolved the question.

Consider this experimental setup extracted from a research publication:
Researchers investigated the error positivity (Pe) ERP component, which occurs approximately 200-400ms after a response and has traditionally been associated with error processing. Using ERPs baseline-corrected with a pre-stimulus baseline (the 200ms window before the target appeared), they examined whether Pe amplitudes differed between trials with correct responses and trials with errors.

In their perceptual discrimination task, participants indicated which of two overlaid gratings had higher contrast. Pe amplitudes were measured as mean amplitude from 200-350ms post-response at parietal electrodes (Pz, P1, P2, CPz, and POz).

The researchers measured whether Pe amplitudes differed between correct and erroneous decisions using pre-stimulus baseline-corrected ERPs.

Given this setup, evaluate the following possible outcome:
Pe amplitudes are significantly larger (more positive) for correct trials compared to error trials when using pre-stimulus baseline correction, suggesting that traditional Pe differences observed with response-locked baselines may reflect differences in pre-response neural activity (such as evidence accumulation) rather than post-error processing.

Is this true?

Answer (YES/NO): NO